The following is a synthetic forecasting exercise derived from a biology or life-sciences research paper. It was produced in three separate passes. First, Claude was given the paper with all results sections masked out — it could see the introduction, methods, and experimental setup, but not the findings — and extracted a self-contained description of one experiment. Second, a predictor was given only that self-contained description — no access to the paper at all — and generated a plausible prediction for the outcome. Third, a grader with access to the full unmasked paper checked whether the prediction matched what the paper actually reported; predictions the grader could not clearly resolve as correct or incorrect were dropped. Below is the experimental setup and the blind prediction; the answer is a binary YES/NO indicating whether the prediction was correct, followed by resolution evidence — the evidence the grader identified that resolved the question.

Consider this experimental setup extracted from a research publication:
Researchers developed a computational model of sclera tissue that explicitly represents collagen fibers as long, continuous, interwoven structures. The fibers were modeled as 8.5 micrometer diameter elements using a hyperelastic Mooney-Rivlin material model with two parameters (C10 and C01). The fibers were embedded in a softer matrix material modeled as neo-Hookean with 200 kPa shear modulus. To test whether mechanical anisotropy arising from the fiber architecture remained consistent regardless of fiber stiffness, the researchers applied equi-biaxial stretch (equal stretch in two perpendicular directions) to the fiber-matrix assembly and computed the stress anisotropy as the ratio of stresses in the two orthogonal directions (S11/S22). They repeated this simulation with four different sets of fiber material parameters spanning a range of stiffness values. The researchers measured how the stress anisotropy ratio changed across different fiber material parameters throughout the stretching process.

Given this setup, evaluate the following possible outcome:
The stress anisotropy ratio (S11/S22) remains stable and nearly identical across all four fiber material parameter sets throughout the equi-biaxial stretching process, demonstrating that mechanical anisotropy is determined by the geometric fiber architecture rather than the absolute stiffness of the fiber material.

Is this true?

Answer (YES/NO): YES